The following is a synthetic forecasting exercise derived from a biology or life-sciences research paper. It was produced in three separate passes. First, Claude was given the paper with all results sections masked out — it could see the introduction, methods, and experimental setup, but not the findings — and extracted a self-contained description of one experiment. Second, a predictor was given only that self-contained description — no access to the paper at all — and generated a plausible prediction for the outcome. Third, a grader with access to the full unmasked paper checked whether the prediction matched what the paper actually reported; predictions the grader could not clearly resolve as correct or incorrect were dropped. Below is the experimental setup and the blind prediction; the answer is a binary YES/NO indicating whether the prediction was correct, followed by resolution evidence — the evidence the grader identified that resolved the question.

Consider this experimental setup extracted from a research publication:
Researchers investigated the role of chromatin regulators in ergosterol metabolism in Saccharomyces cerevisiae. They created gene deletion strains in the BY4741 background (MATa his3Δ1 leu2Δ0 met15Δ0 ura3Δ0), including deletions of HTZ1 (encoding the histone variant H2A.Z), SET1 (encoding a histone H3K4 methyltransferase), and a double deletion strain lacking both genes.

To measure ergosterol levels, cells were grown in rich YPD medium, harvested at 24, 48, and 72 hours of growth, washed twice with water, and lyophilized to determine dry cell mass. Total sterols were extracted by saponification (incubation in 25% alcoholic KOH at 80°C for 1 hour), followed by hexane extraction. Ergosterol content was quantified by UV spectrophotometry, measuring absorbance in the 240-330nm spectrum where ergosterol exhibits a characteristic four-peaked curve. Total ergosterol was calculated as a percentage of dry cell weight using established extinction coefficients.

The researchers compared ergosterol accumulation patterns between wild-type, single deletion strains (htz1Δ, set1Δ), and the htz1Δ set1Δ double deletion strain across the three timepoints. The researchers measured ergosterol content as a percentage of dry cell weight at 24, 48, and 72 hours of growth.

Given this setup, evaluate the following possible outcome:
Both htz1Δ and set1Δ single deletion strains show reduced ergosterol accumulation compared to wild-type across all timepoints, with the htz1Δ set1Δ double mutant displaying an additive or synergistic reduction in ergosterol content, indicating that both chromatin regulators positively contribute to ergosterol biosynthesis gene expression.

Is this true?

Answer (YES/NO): NO